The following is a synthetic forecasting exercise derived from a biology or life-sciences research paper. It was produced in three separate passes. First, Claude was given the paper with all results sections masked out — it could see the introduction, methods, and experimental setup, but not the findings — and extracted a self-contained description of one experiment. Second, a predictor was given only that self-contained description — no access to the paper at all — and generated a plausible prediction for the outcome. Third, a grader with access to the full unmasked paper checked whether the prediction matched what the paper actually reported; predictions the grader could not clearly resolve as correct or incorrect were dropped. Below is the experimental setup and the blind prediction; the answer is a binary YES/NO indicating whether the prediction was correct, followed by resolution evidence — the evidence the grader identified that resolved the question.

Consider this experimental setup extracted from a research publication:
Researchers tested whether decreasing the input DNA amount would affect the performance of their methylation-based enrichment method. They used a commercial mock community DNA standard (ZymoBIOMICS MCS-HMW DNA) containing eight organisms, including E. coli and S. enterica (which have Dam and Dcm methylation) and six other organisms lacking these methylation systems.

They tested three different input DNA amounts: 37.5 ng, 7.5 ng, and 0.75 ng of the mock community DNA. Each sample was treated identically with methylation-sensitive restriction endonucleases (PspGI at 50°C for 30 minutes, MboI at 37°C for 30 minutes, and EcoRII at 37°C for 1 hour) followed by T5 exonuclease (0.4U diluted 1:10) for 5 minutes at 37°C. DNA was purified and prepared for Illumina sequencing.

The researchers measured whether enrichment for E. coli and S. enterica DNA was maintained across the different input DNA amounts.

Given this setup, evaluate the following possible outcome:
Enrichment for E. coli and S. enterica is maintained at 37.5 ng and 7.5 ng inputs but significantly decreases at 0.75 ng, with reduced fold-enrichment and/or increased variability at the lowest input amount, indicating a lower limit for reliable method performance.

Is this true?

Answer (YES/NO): NO